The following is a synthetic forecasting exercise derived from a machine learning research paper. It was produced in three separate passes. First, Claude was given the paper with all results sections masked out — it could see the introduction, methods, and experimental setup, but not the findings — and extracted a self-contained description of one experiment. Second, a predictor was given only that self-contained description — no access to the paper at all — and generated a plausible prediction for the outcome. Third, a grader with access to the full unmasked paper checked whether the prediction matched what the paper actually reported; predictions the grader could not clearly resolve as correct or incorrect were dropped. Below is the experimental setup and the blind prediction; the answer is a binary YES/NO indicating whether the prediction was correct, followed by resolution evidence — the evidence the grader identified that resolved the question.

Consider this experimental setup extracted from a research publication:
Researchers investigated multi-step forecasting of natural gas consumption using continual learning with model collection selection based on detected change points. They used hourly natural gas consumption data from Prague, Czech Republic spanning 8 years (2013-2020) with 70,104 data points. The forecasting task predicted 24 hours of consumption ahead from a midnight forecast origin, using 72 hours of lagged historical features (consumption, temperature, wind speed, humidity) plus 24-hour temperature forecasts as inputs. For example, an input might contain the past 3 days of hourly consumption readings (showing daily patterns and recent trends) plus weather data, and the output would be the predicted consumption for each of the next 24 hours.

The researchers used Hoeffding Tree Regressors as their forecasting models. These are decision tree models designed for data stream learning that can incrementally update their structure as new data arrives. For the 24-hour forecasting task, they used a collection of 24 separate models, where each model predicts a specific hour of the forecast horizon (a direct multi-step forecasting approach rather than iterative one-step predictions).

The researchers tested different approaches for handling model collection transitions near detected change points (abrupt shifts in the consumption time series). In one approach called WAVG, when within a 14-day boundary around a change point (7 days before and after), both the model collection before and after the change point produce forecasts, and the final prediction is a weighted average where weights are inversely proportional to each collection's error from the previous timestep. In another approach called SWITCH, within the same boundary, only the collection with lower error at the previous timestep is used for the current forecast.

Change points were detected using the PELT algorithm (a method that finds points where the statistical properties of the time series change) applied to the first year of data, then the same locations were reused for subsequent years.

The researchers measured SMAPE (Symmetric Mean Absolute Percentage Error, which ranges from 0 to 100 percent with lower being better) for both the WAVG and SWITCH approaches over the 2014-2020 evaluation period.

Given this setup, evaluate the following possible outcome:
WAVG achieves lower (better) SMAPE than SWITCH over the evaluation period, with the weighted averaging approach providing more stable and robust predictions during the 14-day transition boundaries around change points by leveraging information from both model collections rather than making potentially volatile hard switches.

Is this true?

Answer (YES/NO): NO